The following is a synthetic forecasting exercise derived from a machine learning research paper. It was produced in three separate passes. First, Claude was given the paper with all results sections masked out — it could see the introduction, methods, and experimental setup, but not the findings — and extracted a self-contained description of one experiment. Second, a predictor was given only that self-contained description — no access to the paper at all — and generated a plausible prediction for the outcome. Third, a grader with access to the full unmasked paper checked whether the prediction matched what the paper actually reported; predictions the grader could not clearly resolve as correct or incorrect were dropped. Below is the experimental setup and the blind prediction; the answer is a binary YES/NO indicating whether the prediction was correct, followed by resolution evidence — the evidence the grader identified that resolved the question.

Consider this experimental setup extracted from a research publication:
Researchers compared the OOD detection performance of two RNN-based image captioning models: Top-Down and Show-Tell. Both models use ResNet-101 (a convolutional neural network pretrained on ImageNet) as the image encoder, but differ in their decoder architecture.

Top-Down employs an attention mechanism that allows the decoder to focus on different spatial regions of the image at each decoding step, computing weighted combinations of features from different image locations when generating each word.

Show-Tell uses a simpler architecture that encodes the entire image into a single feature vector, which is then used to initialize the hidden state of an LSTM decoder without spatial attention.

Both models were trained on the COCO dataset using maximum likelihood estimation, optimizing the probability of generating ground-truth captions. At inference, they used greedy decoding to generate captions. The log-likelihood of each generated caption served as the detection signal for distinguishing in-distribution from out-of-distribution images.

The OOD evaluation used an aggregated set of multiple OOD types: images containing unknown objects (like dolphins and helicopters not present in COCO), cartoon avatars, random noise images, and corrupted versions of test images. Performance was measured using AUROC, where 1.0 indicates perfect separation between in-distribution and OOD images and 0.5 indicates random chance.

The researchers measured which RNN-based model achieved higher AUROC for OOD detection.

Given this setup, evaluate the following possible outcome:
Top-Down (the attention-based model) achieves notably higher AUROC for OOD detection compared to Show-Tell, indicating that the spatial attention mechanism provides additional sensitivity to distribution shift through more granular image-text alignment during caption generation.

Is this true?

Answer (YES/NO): NO